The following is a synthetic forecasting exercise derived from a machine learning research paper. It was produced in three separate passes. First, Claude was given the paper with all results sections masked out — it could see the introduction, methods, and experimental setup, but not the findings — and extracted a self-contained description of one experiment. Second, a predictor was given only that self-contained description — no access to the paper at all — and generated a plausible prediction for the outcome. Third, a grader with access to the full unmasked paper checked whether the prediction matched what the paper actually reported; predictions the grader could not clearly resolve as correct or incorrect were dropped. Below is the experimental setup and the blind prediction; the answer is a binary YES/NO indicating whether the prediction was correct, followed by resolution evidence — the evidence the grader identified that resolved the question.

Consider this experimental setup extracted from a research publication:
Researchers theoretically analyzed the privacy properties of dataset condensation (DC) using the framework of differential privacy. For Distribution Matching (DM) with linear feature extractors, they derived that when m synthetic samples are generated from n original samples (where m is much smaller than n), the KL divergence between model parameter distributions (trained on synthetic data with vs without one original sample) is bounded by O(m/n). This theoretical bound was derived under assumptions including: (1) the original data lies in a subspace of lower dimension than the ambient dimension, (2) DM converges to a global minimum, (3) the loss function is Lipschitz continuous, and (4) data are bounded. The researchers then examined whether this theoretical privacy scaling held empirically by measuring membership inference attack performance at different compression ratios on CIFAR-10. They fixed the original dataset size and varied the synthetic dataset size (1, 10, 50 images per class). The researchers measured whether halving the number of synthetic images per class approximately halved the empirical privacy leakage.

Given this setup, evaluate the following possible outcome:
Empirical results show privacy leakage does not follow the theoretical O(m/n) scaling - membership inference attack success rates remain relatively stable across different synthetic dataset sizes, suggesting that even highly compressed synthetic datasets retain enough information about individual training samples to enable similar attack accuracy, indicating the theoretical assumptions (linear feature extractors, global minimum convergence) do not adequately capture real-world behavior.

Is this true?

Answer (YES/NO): NO